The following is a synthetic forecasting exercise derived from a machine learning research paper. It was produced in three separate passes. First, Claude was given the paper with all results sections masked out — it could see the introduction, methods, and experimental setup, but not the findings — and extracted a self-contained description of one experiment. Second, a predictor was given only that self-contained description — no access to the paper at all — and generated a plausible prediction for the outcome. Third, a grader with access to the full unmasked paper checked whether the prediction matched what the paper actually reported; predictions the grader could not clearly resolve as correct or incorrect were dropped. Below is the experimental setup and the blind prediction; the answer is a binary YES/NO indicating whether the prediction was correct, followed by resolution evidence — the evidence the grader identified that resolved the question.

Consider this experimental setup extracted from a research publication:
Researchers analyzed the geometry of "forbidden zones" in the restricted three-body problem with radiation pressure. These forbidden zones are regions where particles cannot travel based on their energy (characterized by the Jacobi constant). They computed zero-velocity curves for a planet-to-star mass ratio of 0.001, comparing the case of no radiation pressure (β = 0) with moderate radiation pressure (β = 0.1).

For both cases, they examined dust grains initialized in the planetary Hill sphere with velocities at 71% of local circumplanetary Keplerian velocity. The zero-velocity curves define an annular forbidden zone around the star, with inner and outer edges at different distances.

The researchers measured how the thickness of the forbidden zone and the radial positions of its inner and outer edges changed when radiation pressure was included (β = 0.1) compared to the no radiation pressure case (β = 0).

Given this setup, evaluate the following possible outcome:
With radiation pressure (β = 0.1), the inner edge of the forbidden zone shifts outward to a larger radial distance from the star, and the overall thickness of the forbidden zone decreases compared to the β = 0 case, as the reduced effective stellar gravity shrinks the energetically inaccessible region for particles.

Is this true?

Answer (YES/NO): NO